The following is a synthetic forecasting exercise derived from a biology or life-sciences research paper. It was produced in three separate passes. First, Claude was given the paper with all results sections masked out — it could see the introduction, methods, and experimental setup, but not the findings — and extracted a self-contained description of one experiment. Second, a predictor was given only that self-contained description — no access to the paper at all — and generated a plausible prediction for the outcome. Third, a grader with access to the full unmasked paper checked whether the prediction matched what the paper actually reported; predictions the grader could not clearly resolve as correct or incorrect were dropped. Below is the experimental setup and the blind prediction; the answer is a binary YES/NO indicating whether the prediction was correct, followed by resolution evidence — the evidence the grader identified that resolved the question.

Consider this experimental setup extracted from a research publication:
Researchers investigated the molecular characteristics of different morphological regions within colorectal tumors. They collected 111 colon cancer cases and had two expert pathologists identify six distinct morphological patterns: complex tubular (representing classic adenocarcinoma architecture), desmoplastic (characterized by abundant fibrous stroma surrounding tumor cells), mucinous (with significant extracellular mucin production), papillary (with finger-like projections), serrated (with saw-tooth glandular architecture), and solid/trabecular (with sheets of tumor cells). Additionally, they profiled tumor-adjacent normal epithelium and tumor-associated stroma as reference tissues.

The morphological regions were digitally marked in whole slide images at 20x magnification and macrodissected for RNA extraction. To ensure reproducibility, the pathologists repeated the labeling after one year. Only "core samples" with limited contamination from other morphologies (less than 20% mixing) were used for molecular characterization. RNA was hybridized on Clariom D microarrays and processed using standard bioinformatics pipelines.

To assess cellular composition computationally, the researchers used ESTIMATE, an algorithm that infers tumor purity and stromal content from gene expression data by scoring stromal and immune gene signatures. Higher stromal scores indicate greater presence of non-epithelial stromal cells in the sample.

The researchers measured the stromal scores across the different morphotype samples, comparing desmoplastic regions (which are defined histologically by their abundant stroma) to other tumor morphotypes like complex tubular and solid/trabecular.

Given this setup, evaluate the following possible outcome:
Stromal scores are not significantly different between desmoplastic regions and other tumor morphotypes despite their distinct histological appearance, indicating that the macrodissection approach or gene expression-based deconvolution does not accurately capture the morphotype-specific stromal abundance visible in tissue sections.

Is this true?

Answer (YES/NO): NO